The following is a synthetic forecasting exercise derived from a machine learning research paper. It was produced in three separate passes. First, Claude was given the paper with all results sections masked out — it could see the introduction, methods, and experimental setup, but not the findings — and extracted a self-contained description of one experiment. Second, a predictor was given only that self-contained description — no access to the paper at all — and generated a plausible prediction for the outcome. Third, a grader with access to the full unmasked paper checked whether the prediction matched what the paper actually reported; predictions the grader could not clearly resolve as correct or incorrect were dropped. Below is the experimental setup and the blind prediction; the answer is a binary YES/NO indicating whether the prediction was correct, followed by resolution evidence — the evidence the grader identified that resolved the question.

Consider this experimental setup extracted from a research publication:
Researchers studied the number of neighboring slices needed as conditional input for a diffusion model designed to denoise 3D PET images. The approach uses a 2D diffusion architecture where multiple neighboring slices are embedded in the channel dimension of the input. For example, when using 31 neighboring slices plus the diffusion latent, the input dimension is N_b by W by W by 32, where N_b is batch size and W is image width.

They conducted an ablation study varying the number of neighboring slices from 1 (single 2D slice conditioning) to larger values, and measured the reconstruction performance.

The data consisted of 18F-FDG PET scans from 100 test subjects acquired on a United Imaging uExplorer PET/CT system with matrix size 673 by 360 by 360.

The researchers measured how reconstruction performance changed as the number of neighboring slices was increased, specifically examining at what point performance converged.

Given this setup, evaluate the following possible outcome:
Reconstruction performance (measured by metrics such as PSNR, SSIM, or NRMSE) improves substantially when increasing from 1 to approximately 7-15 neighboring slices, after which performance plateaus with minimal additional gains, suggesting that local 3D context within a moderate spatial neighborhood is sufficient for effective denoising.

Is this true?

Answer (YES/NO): NO